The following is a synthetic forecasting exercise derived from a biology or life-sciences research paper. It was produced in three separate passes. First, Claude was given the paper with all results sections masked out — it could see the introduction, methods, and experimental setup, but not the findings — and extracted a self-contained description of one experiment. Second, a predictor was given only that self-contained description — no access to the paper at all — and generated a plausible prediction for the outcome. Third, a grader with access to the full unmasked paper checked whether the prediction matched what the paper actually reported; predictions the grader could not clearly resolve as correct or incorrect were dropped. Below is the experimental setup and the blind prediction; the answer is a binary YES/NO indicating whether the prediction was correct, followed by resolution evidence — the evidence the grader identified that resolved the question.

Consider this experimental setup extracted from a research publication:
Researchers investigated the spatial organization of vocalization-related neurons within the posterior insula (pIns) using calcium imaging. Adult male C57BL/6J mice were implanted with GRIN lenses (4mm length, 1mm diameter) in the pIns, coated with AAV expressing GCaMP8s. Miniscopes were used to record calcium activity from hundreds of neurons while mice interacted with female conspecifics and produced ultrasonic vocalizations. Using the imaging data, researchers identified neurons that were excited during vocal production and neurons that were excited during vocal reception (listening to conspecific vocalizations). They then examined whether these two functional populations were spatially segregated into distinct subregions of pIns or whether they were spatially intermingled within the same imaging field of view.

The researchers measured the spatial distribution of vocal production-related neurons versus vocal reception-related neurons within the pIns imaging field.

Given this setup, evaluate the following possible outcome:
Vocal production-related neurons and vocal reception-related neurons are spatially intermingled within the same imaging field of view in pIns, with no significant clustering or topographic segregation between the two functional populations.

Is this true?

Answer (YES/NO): YES